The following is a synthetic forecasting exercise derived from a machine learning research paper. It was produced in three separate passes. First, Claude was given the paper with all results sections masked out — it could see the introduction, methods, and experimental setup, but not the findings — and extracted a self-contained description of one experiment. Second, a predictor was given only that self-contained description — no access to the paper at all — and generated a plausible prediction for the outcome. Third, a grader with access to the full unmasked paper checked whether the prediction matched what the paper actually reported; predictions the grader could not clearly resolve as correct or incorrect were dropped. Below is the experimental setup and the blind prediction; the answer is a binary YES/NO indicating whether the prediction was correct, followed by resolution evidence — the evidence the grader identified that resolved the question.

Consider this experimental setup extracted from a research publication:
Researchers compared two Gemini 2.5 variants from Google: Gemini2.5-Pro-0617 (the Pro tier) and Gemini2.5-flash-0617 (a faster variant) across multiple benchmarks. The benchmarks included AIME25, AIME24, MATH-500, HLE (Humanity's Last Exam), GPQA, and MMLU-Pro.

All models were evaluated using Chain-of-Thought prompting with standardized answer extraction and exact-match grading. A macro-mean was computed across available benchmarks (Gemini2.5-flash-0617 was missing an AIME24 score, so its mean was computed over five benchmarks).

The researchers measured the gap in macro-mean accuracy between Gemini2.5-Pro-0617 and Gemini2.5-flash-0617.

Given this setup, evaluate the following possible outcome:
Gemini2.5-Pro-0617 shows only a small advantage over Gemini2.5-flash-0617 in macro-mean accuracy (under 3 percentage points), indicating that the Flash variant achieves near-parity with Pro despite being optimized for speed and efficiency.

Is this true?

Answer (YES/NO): NO